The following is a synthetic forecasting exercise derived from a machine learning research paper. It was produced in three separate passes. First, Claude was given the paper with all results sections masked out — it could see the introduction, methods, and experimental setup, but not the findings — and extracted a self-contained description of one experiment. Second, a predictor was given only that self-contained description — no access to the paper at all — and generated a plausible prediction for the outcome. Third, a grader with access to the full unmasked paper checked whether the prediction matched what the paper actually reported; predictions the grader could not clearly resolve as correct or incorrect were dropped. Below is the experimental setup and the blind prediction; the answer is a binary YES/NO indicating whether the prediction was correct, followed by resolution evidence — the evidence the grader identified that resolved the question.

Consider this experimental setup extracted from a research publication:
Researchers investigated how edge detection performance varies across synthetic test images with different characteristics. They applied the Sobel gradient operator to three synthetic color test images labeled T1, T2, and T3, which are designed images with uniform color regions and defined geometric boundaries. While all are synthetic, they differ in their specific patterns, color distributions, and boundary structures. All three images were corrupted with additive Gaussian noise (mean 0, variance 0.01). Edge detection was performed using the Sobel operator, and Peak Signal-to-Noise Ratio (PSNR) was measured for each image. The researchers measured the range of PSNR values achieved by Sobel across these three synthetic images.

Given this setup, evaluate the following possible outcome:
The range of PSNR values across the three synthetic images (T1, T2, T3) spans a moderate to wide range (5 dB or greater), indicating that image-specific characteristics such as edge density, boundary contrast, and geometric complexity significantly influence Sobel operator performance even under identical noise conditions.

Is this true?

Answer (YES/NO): YES